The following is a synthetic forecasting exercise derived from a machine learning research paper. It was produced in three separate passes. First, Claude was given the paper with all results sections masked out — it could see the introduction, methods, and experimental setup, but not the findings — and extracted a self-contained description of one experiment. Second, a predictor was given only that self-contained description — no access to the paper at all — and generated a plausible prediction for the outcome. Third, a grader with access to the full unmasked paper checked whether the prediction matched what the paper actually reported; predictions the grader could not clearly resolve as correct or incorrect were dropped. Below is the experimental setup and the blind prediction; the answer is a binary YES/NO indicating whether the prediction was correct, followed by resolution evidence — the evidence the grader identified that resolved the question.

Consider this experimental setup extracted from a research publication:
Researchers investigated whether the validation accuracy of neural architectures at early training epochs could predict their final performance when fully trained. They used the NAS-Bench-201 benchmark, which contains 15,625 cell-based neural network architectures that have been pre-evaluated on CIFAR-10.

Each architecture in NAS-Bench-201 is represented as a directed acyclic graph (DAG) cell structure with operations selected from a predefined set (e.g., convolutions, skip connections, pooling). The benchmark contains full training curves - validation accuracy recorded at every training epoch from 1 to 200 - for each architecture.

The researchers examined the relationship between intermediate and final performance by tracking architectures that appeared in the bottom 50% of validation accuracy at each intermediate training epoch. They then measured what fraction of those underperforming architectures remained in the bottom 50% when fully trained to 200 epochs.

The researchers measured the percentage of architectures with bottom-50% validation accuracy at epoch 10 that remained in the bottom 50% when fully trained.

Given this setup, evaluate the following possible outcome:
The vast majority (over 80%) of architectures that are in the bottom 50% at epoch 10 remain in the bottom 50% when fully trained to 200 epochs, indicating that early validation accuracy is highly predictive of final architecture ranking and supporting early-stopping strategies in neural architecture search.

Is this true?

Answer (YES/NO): NO